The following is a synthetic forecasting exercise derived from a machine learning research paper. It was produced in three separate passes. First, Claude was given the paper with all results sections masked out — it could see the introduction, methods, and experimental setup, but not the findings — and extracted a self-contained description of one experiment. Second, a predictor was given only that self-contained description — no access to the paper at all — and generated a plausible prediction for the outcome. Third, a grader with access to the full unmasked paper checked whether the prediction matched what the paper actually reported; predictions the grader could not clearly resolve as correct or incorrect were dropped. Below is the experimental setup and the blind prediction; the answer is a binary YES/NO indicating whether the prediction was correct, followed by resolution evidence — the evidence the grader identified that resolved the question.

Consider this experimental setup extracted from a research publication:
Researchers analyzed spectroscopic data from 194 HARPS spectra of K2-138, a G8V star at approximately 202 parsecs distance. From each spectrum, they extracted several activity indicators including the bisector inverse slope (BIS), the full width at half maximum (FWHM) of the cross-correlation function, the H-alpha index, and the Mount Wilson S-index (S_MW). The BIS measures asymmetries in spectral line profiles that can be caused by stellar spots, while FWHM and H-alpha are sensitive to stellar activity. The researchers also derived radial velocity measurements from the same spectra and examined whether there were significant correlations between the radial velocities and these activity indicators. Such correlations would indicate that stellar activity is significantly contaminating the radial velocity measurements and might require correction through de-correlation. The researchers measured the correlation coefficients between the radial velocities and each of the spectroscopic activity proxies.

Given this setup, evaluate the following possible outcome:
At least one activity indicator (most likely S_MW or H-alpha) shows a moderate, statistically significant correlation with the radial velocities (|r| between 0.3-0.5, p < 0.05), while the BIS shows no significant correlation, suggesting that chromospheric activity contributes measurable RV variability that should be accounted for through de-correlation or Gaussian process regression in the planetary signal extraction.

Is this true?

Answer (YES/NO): NO